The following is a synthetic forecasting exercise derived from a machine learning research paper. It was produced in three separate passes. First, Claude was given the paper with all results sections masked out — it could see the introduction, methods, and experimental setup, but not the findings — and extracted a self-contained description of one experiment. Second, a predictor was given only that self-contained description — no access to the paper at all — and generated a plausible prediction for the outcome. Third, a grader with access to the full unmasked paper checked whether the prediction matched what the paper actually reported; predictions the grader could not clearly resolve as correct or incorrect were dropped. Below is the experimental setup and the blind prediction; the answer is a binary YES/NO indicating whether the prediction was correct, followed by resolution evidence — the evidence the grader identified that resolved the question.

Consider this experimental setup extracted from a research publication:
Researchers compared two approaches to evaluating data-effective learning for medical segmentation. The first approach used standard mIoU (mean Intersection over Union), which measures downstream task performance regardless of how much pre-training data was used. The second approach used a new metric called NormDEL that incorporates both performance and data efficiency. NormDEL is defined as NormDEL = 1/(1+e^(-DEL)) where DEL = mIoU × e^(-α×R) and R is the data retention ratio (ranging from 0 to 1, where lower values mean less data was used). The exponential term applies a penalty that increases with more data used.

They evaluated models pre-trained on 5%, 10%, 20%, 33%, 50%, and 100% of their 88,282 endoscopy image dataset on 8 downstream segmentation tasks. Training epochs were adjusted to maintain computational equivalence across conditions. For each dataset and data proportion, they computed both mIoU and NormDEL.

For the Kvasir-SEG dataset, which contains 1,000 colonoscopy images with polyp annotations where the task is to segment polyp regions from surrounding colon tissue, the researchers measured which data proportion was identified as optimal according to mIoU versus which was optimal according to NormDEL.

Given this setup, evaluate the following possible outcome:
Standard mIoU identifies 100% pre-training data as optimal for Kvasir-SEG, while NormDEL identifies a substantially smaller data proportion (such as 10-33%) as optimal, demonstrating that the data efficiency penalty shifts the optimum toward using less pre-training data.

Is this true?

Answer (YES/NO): NO